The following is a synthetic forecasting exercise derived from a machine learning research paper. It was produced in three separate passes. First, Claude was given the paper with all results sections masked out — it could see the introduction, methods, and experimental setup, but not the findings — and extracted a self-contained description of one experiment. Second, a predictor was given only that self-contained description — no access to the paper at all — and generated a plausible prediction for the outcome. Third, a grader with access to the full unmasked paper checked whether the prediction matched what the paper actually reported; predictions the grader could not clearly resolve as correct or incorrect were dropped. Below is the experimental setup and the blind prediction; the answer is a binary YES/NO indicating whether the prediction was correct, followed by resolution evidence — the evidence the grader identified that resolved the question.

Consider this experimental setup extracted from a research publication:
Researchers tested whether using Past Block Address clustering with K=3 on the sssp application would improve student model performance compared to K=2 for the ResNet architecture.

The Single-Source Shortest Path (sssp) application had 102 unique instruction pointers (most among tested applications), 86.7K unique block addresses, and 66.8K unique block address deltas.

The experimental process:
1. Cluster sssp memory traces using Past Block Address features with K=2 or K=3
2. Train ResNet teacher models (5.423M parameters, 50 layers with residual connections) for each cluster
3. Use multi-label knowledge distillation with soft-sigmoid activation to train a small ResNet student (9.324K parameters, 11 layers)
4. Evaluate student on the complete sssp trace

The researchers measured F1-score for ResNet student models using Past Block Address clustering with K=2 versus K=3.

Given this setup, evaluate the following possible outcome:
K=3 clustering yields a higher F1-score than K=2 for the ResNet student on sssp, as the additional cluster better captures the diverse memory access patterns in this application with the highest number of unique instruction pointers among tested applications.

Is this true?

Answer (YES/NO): YES